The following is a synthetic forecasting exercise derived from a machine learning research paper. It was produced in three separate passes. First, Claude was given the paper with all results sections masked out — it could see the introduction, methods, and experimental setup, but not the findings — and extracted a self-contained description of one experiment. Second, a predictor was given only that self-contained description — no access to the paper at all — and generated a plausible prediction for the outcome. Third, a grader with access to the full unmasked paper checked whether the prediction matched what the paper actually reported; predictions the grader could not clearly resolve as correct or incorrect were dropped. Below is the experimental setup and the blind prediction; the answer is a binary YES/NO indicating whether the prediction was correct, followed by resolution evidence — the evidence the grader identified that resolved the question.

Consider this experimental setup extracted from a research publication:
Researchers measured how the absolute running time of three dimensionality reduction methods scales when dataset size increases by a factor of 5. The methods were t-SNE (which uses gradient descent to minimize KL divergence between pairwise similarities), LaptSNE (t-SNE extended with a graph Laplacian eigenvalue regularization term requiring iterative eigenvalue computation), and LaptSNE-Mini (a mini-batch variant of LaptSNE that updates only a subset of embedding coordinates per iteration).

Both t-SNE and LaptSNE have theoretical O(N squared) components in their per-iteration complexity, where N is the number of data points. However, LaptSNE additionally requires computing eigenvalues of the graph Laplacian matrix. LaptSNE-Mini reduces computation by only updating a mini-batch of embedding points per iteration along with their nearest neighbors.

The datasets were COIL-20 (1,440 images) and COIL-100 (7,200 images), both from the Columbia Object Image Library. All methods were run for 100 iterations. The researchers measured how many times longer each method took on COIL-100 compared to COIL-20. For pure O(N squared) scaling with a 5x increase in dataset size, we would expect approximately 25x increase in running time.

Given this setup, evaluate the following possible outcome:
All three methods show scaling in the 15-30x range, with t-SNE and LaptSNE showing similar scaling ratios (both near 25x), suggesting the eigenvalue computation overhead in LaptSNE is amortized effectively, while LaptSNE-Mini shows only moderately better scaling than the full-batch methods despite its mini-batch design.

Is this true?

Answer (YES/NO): NO